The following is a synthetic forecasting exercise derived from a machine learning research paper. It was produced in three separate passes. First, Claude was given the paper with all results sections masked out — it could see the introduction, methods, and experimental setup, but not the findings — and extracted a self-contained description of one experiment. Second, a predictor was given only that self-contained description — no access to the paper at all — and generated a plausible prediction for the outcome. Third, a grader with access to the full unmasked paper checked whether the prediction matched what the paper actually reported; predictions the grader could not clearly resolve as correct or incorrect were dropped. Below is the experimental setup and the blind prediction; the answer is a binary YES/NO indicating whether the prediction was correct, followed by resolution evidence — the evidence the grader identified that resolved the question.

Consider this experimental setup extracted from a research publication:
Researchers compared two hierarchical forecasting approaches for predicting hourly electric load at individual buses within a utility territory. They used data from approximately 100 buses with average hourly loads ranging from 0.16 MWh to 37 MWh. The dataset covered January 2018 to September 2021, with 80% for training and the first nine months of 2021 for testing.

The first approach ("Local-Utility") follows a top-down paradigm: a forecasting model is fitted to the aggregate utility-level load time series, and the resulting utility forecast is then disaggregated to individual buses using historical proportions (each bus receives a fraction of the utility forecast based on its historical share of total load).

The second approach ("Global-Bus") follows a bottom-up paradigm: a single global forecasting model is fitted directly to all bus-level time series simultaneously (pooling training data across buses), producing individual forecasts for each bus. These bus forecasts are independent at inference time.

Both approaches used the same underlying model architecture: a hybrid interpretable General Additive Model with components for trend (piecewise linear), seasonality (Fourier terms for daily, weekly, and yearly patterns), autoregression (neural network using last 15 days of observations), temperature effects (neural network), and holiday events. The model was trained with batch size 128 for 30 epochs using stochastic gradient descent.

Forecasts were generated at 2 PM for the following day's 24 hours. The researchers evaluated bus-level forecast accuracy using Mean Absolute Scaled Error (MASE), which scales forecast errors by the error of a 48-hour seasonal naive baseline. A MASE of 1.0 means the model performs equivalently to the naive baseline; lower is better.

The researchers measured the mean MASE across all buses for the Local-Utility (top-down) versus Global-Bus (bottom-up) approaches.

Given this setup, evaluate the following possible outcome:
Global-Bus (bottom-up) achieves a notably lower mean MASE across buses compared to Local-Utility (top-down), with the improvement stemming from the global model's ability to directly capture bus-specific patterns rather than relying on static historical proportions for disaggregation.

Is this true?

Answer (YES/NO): YES